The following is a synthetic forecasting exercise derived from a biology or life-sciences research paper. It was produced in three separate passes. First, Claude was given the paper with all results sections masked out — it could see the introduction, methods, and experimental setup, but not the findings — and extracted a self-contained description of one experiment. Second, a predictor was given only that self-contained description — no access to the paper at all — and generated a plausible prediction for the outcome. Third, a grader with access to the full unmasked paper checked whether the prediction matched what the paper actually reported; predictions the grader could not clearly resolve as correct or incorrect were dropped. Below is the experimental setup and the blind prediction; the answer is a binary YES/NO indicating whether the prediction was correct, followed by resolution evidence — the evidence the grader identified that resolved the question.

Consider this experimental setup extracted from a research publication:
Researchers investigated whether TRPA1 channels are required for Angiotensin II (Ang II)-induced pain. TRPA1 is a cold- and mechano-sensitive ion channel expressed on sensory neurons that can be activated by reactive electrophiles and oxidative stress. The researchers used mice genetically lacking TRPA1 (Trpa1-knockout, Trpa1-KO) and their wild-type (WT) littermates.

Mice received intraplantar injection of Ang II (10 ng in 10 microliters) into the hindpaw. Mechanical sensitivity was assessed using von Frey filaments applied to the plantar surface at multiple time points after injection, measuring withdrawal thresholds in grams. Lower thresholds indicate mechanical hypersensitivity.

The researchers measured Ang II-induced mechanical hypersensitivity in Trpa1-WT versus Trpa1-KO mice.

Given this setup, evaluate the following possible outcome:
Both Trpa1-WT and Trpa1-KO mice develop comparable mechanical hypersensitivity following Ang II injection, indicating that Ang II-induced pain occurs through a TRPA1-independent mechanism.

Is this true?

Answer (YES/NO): NO